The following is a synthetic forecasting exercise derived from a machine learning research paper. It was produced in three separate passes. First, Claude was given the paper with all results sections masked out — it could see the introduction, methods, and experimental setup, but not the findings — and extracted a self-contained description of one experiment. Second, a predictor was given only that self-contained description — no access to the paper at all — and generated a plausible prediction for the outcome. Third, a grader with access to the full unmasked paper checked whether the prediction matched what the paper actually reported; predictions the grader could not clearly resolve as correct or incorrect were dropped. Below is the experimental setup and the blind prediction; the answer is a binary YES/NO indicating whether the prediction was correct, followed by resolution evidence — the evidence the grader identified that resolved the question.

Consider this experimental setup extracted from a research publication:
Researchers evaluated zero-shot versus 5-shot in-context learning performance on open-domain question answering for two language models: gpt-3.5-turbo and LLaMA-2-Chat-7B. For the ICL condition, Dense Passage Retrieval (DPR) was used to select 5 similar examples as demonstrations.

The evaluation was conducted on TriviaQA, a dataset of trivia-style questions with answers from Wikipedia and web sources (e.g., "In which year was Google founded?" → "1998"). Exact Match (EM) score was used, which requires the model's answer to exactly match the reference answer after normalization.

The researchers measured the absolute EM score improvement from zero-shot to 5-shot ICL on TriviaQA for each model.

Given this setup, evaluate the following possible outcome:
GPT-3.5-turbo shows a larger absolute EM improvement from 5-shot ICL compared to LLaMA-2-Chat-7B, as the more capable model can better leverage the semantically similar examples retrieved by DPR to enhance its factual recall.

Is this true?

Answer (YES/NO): NO